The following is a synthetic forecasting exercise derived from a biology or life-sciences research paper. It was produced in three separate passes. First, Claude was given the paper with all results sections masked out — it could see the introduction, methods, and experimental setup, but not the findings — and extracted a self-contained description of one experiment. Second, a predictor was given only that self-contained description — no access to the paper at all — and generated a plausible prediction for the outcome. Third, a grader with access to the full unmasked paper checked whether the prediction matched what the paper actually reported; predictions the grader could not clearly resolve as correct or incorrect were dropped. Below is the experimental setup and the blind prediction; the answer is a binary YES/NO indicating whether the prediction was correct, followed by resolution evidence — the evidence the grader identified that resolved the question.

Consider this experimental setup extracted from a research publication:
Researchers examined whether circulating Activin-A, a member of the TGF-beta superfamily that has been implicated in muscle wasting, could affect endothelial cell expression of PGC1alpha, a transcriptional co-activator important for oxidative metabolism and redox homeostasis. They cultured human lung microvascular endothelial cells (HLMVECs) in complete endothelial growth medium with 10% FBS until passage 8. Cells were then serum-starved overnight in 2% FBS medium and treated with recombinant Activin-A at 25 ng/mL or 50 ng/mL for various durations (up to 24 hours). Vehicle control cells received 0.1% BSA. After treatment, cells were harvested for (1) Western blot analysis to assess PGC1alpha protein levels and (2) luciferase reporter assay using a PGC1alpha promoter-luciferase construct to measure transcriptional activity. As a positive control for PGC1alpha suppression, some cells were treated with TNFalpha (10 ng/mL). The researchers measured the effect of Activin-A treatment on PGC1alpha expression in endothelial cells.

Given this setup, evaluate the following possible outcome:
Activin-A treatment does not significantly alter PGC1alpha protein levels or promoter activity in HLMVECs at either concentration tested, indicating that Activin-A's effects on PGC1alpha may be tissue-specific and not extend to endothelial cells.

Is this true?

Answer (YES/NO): NO